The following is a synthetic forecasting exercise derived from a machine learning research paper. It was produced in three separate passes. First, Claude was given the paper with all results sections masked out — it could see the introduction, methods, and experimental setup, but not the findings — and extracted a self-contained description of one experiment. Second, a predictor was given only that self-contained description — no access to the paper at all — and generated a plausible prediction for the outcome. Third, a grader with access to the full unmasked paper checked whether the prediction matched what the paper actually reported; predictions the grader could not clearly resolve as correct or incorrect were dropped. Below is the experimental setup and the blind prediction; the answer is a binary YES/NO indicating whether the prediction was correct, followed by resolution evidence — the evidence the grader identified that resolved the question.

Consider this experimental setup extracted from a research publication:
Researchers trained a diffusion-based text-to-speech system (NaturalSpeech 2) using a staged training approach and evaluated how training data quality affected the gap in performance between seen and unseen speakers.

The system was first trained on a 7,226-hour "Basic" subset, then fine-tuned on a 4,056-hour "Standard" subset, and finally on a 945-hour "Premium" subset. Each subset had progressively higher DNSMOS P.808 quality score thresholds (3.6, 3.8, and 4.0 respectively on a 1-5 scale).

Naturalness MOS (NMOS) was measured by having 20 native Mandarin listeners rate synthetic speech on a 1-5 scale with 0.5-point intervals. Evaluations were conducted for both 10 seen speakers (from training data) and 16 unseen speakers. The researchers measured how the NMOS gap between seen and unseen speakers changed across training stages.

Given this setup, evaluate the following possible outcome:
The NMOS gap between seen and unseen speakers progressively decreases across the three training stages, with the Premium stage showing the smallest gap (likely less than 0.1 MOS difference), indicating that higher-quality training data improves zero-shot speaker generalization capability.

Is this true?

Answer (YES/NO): YES